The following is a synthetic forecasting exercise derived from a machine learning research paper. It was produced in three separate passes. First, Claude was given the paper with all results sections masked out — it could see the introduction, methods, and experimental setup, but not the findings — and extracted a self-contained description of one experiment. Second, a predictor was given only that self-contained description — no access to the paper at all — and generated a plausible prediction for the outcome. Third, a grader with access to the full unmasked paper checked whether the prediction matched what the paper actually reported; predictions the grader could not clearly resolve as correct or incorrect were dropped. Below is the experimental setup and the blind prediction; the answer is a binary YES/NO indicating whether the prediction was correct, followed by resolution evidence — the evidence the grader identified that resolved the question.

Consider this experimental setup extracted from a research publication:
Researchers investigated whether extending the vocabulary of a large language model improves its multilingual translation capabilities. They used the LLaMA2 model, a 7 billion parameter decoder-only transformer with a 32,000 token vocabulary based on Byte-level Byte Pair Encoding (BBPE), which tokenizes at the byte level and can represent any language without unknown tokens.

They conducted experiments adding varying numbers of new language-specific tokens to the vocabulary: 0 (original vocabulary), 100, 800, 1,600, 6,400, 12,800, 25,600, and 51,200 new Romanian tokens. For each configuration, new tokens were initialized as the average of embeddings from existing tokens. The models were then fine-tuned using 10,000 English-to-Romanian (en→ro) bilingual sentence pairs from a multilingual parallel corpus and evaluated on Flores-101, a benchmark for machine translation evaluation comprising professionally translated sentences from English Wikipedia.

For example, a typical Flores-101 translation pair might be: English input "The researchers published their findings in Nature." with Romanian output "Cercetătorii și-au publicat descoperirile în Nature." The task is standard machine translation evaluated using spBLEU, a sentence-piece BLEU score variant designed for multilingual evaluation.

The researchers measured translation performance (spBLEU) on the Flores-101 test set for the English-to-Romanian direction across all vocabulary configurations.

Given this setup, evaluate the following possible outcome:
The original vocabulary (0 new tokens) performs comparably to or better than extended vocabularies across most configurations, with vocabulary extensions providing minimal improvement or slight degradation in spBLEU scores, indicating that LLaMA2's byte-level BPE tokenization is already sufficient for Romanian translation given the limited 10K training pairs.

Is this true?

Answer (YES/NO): NO